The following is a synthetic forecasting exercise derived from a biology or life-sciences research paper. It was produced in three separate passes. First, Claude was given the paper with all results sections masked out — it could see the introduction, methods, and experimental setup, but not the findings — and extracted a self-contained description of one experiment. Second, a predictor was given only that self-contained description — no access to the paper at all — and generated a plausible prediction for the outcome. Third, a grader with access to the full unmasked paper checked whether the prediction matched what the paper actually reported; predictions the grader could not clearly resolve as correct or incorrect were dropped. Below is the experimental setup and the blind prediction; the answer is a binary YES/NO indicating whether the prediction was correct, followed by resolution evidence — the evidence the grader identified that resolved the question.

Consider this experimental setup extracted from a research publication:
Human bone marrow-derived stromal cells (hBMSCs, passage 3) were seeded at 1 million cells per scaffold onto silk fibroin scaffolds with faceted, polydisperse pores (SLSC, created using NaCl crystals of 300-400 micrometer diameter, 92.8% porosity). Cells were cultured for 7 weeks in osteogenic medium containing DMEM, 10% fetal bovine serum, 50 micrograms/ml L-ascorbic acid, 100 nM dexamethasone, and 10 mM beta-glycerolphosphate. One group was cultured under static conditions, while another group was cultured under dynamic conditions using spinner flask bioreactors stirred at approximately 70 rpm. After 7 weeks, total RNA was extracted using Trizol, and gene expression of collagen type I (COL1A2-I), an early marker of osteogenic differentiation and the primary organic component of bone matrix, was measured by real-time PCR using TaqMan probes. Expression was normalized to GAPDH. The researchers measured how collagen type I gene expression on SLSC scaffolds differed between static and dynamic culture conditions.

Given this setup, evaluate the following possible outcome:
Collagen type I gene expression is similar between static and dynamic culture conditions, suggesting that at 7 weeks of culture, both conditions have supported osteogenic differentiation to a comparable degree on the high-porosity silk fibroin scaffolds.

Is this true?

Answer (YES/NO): NO